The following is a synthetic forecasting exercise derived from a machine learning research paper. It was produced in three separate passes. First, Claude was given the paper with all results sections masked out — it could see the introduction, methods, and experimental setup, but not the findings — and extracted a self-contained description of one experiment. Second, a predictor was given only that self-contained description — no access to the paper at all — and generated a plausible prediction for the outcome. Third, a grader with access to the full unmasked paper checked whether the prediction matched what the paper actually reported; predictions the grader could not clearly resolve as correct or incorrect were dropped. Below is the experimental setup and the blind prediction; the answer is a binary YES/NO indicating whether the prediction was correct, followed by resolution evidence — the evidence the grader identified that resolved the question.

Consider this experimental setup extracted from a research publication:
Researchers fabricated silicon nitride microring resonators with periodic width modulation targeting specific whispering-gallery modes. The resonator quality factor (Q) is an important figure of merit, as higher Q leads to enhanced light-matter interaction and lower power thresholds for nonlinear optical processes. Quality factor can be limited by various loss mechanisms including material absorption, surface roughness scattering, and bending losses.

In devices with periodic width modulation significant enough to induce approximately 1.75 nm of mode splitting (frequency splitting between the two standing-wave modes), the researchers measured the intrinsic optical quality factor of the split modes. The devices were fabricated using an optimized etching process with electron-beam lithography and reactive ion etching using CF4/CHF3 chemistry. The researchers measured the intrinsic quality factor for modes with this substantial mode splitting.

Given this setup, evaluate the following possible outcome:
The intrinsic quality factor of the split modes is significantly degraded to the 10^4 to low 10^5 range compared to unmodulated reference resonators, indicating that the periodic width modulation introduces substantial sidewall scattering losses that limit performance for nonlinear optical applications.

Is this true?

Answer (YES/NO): NO